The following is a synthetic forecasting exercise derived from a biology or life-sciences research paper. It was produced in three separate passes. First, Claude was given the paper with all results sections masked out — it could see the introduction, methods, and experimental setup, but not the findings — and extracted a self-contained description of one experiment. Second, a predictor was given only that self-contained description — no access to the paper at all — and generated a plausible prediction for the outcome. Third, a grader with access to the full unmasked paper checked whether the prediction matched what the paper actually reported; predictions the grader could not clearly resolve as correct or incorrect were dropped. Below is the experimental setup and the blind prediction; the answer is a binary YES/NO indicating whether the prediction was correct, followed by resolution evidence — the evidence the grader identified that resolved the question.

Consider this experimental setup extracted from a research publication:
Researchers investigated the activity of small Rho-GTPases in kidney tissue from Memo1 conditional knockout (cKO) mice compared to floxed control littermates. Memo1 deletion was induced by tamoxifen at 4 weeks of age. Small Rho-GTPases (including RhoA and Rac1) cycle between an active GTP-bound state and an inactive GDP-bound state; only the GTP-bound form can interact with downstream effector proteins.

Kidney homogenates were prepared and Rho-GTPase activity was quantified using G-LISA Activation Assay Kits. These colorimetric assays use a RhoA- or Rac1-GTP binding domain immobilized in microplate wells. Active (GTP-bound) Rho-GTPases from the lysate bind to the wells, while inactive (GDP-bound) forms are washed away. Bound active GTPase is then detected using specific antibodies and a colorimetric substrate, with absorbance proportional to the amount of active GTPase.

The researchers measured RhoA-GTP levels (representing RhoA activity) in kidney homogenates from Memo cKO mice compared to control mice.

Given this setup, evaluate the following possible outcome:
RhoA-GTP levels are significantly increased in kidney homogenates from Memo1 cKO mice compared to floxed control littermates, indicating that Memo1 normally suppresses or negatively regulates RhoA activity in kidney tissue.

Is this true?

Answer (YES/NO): YES